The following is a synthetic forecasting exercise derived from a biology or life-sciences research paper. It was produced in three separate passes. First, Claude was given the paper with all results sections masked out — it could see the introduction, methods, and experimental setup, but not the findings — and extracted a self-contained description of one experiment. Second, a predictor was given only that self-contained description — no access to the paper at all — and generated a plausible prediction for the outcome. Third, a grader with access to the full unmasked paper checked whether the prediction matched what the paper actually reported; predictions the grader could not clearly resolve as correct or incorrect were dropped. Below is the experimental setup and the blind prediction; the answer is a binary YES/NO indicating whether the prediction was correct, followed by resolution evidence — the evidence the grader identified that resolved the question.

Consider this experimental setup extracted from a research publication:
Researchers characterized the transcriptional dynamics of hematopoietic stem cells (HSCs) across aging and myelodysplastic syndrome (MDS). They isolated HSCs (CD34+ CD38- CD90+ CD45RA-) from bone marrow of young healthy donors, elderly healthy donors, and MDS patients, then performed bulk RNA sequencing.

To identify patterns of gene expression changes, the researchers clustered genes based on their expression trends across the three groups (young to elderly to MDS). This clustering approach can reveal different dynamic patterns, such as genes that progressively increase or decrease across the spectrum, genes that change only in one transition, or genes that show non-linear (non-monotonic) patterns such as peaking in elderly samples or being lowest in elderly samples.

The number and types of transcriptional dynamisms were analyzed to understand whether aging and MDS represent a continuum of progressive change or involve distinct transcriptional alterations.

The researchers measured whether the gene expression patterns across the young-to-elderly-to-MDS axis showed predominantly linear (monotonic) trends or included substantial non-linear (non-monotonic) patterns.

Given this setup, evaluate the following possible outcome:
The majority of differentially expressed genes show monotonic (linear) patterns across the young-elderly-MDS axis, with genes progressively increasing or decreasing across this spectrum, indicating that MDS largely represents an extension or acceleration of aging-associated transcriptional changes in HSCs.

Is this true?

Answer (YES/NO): NO